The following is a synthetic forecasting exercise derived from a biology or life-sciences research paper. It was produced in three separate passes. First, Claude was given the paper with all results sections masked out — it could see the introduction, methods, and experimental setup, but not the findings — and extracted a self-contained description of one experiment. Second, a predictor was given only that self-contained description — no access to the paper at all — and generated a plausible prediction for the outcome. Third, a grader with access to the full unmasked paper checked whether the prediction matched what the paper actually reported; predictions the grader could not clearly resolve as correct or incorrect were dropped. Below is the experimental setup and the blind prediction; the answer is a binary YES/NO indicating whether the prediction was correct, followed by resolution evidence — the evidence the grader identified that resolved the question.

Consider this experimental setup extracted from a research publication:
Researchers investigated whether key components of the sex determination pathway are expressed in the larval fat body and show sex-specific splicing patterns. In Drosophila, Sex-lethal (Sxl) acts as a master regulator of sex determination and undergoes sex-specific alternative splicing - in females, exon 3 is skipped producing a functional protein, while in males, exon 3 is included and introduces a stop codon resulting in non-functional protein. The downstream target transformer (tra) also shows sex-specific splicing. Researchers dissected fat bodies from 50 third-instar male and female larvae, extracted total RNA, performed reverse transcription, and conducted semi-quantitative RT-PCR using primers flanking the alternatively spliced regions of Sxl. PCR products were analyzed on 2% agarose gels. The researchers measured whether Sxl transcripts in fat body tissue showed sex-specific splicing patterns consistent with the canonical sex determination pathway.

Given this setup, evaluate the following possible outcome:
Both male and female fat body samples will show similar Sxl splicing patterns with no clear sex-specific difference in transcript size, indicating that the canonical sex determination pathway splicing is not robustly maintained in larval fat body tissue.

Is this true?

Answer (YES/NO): NO